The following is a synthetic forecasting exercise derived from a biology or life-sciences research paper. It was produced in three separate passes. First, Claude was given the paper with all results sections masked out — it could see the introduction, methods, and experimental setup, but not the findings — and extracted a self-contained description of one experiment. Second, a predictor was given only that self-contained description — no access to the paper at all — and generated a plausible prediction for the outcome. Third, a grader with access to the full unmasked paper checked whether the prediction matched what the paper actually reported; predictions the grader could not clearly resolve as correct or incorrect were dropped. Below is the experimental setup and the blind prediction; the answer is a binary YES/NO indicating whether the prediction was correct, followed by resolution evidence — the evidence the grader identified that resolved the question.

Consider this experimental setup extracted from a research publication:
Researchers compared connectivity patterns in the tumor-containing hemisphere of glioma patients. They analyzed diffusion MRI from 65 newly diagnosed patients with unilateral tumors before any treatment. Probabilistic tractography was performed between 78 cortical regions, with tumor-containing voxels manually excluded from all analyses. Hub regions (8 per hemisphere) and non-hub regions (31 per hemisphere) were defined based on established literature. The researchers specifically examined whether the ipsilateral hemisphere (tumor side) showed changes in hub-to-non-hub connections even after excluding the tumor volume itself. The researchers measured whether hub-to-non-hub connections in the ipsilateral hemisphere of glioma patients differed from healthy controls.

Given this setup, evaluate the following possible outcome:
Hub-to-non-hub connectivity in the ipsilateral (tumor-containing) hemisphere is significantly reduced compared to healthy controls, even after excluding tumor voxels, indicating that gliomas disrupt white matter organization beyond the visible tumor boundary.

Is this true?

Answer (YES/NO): NO